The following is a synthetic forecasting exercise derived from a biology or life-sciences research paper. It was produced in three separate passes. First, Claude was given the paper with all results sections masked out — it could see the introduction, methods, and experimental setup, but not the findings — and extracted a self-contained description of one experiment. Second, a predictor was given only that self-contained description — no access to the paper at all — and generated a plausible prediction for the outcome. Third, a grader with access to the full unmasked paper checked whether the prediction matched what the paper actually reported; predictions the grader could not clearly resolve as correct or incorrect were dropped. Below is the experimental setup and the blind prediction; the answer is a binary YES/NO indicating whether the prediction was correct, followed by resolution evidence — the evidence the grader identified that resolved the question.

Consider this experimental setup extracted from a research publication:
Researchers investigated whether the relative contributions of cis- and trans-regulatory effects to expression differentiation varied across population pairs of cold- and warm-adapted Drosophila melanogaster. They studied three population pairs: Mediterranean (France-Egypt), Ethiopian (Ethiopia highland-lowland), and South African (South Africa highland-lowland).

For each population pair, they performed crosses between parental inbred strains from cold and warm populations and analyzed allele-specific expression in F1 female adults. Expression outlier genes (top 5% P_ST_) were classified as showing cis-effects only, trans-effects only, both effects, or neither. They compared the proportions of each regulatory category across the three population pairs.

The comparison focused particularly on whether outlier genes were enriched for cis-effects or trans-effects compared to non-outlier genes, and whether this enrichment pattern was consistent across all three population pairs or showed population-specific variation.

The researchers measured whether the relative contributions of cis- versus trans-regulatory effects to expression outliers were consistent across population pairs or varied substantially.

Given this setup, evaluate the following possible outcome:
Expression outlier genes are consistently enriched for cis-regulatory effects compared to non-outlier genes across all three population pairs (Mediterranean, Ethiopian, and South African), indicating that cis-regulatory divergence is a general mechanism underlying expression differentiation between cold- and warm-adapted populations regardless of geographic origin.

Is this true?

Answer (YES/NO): NO